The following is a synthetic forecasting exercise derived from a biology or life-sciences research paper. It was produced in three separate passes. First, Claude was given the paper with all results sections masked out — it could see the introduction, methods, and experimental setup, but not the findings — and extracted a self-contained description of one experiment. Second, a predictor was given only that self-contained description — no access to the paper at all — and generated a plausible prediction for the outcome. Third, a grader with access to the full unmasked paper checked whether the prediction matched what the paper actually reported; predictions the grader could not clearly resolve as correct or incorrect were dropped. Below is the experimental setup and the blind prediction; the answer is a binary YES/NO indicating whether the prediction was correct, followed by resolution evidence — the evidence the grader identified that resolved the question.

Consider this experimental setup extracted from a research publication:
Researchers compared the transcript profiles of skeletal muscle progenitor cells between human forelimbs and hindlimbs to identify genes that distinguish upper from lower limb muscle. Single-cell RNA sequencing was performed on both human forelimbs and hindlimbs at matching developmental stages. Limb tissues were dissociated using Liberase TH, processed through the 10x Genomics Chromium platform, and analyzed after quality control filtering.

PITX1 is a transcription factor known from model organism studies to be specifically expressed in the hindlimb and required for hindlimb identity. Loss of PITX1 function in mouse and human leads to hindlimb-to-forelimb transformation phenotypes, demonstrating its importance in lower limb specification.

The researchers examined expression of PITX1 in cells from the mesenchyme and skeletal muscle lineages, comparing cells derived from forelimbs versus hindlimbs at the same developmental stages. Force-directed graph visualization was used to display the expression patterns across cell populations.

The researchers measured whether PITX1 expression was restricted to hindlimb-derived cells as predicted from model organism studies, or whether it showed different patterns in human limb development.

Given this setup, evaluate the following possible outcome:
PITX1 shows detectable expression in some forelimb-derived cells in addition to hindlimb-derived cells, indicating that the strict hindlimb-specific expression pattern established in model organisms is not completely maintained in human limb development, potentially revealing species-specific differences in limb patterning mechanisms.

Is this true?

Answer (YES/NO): NO